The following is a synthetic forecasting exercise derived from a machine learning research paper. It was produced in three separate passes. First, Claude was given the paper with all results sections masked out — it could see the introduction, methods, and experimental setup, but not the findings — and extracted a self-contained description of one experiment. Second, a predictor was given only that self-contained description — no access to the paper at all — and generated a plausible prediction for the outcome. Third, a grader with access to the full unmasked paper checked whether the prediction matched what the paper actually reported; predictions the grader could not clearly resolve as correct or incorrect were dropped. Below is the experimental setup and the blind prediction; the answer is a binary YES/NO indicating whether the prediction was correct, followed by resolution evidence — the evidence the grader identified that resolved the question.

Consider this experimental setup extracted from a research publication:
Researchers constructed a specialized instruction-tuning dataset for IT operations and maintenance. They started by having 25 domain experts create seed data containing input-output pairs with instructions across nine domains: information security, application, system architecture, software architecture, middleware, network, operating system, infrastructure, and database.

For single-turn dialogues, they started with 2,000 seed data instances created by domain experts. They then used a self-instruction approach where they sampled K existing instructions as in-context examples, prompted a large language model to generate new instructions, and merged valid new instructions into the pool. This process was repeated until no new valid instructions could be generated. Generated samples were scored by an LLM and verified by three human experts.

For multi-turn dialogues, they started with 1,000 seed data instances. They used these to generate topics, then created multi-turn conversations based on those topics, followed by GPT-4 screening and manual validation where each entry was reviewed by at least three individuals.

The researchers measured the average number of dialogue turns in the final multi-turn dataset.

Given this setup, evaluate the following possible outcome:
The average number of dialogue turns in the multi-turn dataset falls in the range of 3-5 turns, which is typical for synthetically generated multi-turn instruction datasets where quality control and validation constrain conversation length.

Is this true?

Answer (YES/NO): NO